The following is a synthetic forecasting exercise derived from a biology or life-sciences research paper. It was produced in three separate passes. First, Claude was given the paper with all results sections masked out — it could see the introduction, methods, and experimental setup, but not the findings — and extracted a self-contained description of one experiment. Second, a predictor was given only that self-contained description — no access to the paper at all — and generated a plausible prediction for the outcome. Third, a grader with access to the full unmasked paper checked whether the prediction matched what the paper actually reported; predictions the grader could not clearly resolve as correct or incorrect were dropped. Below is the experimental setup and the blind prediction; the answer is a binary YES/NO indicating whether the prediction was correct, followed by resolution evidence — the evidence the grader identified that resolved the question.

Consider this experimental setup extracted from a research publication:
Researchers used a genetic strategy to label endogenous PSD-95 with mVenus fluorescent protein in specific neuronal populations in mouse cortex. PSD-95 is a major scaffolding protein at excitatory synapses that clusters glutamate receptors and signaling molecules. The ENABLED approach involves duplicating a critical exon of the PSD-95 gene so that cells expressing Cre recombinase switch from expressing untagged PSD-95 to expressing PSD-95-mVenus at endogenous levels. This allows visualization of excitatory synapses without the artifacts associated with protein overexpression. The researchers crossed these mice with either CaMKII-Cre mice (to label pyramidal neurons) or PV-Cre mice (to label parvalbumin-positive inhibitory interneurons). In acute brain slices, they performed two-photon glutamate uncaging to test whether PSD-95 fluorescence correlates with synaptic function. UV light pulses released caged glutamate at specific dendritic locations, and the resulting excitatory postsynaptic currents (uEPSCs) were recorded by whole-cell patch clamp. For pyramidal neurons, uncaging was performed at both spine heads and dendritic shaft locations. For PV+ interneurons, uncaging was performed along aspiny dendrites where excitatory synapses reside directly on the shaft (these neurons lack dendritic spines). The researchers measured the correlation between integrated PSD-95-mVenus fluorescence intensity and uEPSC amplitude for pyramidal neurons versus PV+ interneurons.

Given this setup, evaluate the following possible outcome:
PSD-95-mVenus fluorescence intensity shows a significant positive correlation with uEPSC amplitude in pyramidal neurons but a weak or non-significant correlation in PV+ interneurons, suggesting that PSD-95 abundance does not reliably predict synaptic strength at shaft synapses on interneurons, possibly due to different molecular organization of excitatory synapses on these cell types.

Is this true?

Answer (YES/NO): NO